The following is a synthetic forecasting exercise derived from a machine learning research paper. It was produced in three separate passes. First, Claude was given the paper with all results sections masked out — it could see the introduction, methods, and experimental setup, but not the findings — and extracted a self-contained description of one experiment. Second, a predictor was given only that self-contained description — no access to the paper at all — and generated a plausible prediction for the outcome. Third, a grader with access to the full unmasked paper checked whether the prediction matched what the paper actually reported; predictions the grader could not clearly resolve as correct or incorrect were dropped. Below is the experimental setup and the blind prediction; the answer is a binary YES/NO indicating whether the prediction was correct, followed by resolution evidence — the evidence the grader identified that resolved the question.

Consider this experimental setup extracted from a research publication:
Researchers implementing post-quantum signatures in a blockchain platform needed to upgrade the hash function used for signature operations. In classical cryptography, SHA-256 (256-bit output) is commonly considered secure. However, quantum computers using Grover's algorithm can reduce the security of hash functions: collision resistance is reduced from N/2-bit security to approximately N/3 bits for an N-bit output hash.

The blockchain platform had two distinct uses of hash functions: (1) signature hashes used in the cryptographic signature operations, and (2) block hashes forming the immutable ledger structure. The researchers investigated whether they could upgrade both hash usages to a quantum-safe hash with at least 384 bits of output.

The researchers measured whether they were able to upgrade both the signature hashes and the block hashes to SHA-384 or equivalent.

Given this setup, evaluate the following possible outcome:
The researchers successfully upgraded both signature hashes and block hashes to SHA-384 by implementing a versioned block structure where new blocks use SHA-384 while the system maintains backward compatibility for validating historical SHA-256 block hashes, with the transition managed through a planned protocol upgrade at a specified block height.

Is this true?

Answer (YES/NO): NO